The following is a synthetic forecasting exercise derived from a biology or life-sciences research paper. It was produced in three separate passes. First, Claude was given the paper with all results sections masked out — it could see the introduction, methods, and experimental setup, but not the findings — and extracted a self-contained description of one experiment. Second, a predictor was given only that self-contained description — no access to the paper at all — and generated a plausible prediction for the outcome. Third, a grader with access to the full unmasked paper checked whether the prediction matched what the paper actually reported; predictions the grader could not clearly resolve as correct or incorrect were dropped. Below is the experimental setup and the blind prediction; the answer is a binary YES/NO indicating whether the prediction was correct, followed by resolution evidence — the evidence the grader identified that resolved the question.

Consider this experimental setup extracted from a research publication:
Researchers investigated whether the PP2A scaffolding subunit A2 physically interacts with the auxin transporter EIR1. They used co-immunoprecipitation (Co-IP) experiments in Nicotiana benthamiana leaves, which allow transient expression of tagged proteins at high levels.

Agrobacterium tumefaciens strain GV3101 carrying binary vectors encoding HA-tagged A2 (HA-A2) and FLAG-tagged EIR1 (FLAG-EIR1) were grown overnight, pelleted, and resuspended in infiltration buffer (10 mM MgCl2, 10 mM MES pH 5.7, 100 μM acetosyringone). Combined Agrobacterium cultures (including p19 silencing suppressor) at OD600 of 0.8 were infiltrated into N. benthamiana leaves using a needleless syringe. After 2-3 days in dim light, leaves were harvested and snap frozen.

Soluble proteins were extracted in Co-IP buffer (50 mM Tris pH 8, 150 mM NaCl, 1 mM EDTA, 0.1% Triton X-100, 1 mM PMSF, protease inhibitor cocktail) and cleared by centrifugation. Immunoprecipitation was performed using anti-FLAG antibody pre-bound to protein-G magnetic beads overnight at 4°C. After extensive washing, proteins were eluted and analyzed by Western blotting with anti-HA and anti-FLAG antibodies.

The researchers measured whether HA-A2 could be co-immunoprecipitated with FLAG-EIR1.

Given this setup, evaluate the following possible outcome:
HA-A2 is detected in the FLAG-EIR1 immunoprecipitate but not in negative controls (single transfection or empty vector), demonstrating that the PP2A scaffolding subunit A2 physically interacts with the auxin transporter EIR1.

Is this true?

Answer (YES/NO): YES